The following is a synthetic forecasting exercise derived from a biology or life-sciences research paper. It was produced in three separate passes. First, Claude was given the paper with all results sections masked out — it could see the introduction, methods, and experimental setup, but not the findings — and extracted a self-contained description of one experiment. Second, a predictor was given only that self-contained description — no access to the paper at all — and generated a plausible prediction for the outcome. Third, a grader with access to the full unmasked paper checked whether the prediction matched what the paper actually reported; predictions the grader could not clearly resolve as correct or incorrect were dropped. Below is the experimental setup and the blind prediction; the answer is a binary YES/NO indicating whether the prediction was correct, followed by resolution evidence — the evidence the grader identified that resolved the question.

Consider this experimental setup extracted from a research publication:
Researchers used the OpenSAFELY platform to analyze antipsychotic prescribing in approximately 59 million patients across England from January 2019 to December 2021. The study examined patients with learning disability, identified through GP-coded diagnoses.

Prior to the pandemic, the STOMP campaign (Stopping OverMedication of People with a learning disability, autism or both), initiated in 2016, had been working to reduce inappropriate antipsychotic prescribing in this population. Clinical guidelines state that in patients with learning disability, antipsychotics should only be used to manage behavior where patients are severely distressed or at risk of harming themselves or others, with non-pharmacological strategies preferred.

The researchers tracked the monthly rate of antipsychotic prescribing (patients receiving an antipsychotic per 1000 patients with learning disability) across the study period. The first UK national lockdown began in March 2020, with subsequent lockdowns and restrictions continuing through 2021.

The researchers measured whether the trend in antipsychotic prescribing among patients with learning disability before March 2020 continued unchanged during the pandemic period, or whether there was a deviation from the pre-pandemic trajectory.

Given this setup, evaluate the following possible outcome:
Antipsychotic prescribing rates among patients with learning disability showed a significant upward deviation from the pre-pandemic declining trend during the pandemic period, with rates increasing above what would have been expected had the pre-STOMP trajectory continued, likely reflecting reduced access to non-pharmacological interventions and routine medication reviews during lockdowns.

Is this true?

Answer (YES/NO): NO